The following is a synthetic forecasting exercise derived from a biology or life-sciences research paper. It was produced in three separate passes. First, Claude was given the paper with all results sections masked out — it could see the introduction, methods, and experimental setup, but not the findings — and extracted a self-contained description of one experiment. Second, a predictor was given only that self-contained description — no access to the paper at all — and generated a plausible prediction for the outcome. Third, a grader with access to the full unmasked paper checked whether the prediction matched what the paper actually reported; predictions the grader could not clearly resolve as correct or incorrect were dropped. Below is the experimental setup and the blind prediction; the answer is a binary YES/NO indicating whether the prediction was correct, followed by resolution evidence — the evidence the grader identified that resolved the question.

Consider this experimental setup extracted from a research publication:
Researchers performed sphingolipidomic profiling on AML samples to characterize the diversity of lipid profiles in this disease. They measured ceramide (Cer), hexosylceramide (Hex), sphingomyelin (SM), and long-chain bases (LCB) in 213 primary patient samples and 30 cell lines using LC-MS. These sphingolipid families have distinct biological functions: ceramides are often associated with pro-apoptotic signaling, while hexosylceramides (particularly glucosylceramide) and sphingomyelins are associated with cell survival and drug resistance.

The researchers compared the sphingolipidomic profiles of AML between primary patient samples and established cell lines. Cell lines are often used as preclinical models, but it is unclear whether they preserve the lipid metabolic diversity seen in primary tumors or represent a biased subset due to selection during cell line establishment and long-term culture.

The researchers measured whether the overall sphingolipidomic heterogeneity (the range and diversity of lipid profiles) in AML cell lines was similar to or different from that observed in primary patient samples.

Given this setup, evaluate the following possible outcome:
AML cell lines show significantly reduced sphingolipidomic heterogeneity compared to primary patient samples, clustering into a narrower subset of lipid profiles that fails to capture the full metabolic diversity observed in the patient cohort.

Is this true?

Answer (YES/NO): NO